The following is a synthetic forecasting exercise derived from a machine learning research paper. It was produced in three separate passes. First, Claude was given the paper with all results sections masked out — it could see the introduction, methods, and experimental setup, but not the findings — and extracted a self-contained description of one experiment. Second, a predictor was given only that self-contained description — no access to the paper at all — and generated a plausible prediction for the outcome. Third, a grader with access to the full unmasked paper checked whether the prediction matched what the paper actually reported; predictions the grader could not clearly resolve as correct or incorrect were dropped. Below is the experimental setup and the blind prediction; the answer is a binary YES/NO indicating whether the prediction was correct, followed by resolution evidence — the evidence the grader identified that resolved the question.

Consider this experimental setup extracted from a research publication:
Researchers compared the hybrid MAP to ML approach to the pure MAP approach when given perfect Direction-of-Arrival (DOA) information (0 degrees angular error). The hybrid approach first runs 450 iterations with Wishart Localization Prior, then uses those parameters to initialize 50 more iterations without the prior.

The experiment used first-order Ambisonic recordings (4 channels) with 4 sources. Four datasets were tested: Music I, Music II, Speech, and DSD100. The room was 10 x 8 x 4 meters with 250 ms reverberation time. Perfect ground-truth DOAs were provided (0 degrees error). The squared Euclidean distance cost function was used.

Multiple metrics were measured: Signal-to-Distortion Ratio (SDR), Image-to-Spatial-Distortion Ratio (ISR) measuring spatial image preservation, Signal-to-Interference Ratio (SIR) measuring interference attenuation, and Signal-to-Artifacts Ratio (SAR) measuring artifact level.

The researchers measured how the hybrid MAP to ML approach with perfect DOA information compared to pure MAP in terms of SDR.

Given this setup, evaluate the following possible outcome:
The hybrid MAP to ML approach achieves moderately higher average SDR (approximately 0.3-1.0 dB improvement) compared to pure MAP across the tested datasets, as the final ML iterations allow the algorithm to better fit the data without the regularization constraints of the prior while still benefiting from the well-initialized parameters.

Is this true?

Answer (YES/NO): NO